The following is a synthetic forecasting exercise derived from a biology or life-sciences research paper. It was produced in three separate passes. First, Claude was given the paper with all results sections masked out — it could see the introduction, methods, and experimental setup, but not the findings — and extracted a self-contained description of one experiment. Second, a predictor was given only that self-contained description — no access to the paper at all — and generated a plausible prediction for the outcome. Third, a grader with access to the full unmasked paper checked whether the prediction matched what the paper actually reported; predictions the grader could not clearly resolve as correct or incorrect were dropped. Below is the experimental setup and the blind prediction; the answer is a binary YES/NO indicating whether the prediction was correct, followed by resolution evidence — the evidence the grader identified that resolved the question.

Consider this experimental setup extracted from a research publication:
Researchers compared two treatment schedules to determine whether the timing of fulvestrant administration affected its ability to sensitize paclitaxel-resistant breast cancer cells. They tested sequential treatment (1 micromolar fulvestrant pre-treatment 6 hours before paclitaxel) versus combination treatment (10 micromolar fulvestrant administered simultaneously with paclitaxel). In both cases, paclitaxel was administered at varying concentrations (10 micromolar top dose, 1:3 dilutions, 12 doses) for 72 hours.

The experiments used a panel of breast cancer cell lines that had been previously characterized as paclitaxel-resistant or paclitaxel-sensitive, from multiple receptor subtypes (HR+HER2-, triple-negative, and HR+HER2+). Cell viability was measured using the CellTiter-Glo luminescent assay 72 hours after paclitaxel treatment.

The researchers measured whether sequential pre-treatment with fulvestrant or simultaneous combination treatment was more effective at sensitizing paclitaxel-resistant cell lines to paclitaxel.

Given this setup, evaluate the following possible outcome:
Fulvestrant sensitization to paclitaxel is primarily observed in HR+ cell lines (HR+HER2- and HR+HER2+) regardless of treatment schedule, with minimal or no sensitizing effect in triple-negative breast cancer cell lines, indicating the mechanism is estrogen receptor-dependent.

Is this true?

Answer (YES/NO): NO